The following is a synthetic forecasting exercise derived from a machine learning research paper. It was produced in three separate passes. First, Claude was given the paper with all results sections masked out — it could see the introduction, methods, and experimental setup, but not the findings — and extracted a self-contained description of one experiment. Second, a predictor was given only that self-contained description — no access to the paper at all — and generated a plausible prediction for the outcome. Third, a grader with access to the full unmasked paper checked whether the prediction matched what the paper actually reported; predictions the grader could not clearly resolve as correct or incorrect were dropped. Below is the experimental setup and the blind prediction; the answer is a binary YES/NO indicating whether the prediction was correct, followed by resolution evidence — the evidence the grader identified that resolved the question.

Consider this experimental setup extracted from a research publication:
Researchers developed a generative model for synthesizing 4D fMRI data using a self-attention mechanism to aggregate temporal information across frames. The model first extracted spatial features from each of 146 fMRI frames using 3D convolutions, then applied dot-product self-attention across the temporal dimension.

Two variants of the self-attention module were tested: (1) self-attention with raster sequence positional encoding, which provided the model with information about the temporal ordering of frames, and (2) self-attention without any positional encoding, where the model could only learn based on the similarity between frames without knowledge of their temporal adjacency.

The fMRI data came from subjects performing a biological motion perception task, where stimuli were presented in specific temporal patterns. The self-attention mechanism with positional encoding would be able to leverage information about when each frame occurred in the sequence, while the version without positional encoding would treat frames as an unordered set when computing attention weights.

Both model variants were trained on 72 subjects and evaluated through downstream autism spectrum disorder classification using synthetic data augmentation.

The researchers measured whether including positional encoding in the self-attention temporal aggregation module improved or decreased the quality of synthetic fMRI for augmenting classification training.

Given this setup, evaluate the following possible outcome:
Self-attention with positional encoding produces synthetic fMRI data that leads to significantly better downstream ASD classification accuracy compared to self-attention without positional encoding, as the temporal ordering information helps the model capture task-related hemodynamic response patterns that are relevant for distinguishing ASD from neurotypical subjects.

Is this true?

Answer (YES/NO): YES